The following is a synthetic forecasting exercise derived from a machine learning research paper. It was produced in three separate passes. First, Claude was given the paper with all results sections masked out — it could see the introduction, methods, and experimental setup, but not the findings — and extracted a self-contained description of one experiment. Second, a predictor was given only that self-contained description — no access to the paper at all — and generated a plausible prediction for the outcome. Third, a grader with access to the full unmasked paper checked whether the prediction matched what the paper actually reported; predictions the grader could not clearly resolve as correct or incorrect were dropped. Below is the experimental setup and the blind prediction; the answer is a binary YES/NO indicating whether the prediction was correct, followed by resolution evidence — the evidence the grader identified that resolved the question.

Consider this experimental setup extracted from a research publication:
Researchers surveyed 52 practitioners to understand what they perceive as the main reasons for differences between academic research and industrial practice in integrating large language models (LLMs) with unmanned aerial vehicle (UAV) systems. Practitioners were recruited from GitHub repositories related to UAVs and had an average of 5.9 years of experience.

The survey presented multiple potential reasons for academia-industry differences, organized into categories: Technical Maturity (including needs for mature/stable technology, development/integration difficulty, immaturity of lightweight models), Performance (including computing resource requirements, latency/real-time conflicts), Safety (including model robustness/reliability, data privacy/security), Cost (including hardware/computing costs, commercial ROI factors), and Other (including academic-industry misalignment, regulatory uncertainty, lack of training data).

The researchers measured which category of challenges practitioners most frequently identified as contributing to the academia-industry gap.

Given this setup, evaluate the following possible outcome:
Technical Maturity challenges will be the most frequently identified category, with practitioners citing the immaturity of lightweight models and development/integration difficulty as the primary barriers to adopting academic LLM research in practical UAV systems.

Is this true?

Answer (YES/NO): NO